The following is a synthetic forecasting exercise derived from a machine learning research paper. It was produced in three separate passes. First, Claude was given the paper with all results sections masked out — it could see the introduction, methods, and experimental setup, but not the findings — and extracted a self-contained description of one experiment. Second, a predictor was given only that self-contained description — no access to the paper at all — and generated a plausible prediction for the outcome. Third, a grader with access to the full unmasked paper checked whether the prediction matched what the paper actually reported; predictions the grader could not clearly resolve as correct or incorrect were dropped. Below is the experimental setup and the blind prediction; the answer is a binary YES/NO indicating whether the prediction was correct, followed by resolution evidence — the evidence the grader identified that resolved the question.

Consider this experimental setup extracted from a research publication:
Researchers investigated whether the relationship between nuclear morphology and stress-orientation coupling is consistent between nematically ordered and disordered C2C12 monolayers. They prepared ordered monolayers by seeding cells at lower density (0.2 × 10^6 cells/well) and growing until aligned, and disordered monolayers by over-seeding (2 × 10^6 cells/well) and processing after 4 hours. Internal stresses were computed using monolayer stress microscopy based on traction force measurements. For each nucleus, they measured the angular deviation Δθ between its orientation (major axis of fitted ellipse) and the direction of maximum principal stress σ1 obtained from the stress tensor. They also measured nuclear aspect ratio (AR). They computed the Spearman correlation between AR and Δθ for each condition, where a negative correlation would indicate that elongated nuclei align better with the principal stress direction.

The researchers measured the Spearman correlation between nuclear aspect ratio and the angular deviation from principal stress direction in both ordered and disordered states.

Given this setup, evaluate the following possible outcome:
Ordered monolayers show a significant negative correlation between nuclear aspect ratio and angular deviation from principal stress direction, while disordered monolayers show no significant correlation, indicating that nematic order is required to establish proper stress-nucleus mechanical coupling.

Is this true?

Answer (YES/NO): NO